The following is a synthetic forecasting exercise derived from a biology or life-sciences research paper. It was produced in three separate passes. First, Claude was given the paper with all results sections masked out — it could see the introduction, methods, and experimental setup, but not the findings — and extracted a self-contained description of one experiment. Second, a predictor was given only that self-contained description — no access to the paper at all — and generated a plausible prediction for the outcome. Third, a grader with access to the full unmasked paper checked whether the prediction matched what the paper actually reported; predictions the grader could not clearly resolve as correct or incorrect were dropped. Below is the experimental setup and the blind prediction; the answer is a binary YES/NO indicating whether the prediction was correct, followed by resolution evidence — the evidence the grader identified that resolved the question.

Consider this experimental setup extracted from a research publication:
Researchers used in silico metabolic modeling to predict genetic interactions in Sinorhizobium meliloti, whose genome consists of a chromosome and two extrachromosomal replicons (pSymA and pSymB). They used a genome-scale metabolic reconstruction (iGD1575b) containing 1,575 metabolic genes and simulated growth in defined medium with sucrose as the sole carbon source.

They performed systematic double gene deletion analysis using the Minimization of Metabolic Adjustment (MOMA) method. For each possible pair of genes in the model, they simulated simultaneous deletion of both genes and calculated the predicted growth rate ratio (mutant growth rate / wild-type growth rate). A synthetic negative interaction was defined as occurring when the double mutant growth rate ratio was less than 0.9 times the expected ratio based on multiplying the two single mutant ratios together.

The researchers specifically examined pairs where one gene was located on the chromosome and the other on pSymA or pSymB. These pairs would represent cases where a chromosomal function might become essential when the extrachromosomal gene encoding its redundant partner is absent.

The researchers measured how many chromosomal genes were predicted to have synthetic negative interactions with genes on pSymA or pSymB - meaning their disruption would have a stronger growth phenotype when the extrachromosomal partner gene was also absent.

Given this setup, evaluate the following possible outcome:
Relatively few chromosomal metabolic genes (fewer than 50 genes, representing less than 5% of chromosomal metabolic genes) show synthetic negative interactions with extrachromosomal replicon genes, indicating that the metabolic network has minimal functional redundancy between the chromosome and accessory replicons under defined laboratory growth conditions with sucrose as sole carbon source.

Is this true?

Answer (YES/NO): NO